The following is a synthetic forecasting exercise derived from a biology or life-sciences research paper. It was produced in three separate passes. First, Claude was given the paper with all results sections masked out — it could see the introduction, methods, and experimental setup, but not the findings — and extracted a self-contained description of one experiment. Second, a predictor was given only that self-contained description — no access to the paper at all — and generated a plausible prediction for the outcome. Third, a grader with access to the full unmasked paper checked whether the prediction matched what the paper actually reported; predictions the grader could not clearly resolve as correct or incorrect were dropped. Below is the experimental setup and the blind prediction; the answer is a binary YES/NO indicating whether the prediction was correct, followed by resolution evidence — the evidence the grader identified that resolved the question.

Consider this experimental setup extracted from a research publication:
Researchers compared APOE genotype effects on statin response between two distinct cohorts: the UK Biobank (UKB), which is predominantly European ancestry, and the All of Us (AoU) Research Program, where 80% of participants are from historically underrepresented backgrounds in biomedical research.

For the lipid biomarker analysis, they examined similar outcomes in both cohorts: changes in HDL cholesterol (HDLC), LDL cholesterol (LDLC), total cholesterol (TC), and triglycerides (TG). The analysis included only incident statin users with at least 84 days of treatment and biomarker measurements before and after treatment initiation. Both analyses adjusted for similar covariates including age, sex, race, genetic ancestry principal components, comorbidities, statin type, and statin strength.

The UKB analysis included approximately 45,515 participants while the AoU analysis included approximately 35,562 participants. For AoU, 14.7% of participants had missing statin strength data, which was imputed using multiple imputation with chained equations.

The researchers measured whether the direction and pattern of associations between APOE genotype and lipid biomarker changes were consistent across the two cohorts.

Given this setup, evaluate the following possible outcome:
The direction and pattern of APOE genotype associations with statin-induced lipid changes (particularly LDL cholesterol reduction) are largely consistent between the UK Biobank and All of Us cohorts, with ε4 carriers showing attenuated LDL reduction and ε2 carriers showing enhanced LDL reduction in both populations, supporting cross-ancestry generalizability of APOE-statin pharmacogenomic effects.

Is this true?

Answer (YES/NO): YES